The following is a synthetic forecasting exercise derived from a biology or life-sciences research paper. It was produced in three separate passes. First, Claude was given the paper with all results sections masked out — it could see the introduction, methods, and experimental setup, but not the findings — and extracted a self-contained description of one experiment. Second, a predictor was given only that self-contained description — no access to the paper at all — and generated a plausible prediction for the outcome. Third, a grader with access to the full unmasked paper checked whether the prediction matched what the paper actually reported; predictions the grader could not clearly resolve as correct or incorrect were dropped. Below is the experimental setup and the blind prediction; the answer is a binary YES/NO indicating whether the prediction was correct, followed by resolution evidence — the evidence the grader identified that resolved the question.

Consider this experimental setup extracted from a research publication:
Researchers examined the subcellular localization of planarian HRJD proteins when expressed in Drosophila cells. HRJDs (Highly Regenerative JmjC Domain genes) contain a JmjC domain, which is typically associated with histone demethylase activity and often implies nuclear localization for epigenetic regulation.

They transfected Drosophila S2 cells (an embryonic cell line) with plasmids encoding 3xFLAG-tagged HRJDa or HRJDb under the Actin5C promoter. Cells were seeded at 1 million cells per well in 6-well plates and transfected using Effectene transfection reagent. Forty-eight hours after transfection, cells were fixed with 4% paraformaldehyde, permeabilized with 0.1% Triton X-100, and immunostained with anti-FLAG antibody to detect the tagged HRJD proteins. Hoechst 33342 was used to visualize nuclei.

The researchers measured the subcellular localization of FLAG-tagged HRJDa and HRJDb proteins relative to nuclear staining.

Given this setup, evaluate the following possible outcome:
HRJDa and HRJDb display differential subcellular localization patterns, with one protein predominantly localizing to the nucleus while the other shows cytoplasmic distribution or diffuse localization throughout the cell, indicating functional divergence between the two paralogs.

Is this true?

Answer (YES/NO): NO